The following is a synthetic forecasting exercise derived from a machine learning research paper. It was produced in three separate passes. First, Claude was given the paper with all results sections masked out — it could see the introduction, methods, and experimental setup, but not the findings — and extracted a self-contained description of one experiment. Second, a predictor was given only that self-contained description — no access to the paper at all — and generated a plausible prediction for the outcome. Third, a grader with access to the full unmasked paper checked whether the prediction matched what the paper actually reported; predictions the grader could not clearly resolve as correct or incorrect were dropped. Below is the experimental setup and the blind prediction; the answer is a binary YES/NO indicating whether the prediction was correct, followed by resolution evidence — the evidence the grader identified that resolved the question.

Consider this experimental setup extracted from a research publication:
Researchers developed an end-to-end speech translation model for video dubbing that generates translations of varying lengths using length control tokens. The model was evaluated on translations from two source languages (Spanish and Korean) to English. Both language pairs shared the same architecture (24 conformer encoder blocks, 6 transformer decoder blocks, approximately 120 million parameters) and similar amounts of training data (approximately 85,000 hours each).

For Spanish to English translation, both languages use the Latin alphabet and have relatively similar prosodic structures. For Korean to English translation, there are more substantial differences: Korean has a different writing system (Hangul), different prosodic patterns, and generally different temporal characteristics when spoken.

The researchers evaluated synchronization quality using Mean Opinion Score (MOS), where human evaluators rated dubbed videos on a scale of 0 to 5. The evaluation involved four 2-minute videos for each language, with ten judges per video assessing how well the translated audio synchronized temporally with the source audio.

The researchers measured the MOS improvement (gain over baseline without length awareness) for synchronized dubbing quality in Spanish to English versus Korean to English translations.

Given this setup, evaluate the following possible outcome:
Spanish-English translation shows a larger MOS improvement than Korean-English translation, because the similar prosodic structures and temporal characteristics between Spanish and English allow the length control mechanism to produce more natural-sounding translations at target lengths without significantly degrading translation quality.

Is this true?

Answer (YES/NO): NO